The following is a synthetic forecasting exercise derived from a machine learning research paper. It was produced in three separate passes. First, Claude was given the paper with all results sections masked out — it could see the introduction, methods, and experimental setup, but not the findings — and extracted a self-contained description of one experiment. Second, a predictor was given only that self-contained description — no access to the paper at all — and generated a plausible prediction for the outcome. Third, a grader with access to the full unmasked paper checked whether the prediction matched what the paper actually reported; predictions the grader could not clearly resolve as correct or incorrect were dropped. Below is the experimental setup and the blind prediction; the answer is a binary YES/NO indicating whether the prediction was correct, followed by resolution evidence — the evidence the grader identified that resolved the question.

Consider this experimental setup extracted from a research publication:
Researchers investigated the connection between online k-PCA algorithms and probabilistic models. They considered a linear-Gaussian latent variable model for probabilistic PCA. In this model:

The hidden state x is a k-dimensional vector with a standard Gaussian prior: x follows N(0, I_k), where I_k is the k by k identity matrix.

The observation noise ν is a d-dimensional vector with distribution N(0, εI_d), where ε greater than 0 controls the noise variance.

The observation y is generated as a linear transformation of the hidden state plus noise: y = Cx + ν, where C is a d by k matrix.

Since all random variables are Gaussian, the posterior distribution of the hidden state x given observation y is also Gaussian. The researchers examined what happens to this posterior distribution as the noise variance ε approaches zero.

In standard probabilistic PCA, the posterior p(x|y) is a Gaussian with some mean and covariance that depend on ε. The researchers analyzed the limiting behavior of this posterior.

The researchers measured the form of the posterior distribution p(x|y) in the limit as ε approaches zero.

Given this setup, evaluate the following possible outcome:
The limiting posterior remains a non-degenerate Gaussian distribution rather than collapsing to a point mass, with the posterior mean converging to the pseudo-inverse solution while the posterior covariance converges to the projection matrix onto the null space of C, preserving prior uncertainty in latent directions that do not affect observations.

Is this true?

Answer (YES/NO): NO